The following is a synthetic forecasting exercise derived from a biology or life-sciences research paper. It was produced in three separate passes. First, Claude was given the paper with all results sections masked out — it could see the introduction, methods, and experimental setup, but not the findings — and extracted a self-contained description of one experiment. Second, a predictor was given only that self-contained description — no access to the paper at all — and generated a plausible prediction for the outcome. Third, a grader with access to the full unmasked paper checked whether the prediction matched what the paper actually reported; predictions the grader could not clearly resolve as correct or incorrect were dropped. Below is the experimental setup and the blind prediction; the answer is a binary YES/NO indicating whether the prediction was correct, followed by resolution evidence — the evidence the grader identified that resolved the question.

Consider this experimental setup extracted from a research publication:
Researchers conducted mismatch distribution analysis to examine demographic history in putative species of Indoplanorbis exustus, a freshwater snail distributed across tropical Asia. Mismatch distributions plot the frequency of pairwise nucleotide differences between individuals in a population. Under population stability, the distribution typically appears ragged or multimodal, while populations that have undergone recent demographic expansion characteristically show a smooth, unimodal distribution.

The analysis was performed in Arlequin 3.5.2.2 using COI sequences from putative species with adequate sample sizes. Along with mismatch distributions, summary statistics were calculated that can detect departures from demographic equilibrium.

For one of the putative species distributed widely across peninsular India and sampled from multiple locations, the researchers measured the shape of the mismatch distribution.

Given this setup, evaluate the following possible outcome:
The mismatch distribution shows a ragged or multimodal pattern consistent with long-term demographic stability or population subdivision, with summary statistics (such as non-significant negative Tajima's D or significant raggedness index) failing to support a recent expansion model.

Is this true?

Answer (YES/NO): NO